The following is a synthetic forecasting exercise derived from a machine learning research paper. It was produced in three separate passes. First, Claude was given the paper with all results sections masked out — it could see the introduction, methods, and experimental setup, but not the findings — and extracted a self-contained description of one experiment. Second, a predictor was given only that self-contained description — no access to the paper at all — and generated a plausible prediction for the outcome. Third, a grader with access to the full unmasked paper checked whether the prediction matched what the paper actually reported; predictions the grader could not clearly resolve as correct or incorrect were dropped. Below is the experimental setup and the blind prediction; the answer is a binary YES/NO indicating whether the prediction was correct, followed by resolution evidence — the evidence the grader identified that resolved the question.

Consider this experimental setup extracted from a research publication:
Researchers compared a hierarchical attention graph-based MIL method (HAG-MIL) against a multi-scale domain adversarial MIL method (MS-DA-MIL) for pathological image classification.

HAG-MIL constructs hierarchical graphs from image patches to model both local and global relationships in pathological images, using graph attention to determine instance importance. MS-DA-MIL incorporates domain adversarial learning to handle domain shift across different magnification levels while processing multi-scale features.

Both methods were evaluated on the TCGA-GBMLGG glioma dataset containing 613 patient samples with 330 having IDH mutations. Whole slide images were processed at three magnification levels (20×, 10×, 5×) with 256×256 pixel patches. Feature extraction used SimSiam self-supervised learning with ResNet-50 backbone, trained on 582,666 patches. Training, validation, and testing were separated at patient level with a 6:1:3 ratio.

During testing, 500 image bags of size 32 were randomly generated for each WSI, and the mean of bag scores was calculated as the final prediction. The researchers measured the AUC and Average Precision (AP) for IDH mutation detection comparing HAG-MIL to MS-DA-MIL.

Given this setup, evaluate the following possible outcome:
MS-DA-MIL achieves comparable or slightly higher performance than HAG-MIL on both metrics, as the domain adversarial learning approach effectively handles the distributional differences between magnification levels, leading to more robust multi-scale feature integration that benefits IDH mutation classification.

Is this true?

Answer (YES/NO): NO